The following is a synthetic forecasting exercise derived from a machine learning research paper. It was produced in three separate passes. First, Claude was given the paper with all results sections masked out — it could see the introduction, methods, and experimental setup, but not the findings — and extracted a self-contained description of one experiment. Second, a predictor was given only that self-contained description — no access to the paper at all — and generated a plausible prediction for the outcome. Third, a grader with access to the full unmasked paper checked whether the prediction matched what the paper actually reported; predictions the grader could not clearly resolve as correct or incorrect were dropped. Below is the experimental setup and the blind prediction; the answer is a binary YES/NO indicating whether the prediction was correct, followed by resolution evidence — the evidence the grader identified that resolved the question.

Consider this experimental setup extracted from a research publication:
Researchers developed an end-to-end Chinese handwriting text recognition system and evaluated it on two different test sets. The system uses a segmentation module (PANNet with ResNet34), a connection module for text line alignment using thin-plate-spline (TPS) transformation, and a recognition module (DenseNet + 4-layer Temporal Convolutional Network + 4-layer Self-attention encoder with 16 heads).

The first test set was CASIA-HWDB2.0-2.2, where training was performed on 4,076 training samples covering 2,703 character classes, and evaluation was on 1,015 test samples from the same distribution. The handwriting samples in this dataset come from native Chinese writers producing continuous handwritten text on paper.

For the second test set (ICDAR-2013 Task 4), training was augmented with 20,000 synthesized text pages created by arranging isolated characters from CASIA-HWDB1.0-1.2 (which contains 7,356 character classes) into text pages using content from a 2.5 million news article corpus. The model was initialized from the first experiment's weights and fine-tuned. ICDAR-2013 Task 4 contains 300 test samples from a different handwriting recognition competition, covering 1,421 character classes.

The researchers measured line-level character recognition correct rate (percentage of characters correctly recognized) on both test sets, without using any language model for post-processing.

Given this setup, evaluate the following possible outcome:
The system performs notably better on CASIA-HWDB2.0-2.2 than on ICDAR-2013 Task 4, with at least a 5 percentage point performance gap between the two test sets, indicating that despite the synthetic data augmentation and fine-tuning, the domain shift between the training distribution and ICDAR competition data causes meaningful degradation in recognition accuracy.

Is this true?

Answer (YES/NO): NO